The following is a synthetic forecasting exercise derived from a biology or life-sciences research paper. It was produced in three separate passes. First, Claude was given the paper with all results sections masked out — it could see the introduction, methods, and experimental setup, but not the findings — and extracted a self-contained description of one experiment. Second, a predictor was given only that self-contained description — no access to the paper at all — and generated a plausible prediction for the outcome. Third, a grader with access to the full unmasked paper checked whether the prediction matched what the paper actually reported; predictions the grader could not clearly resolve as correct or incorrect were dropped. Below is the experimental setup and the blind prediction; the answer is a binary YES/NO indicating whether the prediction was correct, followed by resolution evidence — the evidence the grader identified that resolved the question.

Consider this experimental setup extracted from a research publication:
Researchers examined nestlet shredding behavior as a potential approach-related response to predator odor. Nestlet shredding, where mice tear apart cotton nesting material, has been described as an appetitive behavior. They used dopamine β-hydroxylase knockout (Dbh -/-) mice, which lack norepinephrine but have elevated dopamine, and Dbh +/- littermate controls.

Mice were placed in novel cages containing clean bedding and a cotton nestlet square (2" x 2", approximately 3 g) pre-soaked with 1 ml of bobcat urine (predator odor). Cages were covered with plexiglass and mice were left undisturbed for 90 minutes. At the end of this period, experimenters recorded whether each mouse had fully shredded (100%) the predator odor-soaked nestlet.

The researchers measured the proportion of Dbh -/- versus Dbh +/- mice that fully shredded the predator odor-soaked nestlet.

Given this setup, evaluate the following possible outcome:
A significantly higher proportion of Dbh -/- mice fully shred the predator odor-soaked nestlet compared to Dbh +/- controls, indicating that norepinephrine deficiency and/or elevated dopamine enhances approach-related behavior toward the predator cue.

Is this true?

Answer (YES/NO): YES